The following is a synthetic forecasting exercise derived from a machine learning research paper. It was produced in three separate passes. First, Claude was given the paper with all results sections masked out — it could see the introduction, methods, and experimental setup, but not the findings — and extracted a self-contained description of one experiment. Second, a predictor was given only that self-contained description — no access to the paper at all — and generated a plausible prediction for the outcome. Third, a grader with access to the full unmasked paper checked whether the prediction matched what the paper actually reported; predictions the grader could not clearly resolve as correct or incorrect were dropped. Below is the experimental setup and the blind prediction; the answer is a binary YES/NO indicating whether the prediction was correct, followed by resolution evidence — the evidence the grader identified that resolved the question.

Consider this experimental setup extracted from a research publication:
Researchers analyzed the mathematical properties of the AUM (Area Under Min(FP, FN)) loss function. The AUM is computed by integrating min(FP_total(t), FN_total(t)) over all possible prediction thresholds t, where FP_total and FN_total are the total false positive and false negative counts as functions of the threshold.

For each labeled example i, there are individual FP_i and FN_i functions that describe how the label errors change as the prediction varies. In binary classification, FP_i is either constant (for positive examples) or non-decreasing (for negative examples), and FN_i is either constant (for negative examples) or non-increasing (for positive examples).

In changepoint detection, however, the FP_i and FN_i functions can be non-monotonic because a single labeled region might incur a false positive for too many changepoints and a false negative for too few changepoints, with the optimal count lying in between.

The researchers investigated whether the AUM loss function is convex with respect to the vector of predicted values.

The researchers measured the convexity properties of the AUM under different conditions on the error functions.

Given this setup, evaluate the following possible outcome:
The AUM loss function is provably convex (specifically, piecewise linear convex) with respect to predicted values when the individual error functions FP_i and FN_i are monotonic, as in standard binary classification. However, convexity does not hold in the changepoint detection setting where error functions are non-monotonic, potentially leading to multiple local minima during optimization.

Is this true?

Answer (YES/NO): NO